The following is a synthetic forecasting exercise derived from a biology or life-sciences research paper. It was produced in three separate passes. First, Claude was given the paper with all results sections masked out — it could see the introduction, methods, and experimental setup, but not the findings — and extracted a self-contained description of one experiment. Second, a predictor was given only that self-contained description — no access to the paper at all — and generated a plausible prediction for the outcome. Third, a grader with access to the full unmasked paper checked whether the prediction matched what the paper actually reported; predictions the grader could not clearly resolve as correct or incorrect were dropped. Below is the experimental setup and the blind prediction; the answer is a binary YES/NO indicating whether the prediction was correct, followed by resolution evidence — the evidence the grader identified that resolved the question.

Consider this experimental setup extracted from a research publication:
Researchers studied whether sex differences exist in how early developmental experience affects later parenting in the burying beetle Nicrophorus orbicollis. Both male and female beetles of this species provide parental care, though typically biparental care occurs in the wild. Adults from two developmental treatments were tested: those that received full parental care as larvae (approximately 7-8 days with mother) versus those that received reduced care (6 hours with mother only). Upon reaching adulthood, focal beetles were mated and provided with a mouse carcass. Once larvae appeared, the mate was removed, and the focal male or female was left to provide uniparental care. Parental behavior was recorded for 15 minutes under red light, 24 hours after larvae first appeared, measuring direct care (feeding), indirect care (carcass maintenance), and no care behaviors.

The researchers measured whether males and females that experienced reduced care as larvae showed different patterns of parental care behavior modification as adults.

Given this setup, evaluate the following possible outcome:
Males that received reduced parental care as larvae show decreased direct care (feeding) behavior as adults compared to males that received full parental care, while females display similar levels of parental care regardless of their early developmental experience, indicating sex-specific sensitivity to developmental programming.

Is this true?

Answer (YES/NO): NO